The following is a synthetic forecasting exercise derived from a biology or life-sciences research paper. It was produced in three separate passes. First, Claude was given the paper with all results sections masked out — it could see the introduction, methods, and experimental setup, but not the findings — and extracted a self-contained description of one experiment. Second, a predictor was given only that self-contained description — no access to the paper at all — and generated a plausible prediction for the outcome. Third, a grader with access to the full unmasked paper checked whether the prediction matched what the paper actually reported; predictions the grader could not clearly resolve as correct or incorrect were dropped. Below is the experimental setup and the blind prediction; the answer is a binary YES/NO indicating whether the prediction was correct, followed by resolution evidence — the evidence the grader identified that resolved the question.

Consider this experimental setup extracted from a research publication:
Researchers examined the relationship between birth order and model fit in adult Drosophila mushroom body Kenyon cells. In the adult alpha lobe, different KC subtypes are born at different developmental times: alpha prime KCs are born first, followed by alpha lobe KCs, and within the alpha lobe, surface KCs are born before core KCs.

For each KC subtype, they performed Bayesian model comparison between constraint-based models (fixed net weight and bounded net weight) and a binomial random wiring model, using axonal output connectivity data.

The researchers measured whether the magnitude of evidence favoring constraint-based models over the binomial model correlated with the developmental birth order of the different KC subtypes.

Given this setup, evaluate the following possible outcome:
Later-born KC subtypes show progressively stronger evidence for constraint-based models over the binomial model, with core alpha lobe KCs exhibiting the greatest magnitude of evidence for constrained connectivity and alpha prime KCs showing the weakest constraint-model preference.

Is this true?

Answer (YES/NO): NO